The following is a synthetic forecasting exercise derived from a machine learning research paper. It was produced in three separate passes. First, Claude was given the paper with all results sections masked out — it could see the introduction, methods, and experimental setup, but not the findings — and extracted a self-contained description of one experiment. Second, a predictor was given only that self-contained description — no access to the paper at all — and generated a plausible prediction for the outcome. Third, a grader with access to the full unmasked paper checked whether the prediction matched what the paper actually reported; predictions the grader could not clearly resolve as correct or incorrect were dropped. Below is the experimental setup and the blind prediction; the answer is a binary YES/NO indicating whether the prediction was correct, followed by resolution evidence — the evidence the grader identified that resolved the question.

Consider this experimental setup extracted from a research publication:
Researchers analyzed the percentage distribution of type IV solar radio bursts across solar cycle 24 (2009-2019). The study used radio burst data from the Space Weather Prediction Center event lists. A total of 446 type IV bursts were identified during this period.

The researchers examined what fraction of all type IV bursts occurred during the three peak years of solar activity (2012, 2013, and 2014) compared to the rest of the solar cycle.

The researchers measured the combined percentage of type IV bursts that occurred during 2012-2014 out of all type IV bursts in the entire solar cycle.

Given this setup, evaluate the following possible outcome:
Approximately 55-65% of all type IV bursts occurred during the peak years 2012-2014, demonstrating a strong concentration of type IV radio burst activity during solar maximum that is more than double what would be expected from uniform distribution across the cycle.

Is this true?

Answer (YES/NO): YES